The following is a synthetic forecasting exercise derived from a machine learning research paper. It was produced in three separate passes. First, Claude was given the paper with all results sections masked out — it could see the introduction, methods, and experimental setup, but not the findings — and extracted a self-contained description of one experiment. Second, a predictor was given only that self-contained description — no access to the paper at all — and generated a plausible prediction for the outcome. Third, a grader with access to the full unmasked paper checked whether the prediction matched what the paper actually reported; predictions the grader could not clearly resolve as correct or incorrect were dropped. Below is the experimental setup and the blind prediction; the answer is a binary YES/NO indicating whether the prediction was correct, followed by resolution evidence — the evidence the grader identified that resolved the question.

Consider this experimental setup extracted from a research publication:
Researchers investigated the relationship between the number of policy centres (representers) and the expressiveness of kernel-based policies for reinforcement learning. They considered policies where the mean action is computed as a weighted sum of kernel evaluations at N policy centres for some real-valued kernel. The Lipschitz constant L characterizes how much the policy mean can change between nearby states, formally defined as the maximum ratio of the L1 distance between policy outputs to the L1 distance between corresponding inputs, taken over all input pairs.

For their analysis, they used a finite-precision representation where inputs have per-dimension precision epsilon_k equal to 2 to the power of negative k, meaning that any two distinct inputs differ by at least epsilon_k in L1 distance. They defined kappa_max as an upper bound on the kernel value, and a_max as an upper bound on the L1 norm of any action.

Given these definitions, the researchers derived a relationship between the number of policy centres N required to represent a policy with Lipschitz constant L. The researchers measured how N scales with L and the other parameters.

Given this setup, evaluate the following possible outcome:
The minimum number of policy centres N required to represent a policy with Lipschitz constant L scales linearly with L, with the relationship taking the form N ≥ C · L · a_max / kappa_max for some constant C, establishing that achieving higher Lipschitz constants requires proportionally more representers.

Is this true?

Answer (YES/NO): NO